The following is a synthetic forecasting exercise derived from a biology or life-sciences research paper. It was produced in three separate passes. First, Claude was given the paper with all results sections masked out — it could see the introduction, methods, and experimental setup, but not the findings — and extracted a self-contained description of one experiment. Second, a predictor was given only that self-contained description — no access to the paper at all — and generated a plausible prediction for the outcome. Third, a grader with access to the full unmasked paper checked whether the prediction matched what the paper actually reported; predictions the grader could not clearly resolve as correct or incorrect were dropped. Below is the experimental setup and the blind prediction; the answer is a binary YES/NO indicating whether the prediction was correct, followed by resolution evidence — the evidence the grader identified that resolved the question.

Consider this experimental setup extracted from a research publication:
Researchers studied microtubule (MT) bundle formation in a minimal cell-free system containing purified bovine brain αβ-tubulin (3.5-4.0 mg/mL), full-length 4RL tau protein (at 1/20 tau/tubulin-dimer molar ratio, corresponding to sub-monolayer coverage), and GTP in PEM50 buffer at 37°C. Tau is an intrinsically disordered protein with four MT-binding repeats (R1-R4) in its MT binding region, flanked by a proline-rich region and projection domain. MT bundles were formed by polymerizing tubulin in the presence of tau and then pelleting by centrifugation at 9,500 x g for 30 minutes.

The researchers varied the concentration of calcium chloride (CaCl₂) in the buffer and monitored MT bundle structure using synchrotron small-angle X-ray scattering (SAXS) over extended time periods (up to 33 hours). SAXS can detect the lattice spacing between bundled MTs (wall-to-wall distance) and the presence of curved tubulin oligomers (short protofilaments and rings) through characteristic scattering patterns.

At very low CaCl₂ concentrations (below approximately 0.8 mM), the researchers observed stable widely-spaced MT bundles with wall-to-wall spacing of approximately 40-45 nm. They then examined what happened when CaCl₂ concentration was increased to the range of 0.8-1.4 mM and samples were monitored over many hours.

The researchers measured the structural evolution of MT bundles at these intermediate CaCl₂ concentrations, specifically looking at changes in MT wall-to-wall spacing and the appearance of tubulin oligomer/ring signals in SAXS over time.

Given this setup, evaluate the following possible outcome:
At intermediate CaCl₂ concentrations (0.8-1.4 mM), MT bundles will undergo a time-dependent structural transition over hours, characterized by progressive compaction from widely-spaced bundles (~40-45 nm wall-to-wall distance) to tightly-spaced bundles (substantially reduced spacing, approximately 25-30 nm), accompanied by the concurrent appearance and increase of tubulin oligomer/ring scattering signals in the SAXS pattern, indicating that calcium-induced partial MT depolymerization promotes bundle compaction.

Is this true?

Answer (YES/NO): NO